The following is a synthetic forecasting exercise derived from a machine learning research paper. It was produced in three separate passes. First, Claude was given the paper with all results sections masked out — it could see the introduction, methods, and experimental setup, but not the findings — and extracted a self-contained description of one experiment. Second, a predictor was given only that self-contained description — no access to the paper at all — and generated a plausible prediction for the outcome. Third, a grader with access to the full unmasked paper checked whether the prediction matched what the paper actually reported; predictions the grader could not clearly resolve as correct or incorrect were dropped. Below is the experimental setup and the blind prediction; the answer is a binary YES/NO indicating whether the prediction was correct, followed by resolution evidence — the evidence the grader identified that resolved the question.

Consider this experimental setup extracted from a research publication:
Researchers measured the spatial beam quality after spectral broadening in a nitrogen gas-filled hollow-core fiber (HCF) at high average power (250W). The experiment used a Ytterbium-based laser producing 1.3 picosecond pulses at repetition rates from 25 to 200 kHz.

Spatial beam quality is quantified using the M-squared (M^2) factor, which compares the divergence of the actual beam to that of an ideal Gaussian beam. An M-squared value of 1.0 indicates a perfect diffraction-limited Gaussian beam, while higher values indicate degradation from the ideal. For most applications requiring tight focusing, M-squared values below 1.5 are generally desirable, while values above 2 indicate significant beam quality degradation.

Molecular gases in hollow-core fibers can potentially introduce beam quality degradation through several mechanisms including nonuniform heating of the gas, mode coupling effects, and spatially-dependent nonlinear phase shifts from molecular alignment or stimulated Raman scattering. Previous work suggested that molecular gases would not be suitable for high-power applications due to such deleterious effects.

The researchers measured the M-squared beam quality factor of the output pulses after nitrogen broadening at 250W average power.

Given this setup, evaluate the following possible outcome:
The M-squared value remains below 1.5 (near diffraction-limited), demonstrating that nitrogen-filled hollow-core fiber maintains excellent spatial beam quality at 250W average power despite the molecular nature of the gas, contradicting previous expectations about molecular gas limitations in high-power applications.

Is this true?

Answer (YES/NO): YES